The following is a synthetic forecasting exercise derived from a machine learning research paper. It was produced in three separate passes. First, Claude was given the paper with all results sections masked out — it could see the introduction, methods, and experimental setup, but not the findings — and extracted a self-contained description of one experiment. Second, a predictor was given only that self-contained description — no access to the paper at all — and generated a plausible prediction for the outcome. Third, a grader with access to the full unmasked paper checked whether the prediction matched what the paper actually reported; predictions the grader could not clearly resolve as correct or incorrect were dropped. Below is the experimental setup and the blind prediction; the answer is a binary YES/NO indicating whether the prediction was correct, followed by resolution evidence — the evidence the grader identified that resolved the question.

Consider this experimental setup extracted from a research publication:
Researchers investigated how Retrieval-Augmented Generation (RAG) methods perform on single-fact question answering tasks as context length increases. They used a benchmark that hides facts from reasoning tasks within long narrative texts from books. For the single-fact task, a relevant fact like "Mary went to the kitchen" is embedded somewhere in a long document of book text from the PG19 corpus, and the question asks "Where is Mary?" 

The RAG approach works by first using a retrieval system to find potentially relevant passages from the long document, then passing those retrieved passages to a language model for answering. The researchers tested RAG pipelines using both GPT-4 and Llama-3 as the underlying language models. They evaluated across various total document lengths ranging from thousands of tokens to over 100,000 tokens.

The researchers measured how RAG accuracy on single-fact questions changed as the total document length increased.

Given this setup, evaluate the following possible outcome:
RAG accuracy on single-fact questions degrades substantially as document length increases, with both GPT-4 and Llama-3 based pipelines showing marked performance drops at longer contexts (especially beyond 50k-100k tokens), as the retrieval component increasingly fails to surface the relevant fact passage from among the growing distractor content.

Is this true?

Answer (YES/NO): NO